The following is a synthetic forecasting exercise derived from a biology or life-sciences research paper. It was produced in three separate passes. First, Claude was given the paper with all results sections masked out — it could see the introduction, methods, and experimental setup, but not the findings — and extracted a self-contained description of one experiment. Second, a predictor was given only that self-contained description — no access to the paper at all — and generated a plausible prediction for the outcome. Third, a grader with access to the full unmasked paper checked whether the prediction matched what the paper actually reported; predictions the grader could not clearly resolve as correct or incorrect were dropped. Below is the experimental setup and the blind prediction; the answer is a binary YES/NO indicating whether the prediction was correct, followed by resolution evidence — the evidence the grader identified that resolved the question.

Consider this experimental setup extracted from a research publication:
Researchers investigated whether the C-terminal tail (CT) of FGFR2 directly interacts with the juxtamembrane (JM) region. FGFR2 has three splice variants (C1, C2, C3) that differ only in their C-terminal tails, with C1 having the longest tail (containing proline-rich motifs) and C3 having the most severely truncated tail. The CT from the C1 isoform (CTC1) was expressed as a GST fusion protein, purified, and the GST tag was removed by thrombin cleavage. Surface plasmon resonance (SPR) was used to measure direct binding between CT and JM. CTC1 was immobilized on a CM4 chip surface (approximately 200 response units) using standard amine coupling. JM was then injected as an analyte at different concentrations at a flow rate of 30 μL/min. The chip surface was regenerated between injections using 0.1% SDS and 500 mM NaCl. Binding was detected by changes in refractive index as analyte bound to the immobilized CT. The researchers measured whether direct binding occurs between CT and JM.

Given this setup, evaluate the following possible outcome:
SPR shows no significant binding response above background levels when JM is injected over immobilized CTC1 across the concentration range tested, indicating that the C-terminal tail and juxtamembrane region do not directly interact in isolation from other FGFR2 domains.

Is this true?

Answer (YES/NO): NO